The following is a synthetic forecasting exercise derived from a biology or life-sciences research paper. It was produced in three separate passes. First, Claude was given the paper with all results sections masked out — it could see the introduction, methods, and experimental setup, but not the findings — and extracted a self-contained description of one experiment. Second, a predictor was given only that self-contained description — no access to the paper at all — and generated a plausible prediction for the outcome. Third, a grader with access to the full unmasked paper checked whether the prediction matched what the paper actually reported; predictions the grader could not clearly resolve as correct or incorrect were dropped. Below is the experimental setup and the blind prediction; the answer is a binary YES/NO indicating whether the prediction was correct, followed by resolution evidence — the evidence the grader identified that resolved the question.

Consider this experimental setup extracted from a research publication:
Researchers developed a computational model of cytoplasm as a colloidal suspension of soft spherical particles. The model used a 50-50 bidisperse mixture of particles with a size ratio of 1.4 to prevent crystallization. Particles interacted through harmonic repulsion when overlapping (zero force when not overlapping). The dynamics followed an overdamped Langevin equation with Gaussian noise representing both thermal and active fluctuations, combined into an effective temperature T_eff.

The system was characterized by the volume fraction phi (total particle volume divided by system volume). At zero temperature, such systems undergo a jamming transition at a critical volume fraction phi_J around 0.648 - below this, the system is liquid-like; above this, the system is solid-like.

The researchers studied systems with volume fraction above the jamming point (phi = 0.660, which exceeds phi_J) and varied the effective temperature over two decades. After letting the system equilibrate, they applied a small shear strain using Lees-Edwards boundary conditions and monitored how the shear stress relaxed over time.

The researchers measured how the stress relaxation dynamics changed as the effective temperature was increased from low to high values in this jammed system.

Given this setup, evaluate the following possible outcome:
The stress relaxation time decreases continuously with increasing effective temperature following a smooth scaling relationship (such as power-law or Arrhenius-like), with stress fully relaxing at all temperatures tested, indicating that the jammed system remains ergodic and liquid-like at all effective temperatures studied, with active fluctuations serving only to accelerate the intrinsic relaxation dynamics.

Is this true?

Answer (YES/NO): NO